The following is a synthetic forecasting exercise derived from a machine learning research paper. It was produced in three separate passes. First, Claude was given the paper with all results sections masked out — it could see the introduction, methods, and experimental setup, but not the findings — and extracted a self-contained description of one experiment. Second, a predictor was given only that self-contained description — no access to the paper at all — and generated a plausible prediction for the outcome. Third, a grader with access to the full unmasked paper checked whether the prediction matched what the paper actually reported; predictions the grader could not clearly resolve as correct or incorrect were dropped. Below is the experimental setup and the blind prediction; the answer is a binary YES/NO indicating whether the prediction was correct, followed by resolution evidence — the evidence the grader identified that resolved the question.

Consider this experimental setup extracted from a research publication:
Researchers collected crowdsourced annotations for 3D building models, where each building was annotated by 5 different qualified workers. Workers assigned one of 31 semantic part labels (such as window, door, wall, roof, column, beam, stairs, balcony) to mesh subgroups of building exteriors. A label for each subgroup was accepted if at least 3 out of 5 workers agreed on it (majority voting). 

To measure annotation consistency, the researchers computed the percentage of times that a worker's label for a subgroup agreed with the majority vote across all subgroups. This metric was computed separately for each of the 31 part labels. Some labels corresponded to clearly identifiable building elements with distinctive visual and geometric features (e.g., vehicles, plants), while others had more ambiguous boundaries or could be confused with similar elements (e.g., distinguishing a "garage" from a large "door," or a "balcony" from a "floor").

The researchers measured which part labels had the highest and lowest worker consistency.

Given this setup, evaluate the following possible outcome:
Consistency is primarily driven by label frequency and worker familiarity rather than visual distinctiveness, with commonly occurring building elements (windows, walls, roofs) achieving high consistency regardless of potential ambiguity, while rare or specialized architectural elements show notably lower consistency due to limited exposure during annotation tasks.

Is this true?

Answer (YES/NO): NO